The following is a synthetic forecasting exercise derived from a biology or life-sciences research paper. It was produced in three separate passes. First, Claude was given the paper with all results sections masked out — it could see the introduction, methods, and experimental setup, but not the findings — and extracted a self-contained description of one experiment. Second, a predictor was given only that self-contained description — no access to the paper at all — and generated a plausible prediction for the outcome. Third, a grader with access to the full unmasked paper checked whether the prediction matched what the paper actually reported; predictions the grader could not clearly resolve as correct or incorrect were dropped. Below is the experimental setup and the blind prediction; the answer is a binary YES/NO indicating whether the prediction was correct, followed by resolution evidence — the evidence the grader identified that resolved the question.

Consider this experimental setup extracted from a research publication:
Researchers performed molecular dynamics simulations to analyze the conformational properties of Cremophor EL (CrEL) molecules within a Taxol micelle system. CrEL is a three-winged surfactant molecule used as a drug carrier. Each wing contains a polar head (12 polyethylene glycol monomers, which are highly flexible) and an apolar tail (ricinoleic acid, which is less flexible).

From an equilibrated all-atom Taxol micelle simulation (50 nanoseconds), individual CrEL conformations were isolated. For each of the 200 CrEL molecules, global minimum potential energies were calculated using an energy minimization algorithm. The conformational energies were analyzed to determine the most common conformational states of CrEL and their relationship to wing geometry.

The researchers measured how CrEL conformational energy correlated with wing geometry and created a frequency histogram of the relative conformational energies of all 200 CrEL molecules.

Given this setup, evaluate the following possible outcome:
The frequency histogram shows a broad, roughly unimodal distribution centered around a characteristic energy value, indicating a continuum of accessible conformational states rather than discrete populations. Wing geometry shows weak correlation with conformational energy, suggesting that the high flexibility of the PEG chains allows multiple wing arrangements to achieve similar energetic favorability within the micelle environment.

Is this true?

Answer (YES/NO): NO